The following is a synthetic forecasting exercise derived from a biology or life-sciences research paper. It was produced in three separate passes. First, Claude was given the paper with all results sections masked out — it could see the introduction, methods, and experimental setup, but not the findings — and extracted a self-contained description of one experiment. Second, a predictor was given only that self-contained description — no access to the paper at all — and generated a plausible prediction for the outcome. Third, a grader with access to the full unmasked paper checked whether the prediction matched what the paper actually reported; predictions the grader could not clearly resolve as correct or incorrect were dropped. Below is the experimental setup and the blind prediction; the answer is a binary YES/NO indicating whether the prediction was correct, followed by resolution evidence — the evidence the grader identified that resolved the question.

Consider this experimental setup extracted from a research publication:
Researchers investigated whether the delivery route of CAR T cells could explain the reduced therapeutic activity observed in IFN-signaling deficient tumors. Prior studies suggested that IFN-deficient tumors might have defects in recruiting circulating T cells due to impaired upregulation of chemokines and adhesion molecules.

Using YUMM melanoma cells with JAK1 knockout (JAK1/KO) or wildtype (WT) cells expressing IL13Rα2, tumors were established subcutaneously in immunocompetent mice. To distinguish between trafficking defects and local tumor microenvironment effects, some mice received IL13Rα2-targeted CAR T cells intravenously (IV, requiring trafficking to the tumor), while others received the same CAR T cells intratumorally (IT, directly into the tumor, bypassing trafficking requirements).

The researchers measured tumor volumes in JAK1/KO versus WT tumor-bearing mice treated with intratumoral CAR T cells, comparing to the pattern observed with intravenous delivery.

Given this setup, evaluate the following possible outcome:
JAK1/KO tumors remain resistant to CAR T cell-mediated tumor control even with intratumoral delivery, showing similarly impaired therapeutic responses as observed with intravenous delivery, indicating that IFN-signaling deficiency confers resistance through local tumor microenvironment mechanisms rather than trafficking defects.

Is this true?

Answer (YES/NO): YES